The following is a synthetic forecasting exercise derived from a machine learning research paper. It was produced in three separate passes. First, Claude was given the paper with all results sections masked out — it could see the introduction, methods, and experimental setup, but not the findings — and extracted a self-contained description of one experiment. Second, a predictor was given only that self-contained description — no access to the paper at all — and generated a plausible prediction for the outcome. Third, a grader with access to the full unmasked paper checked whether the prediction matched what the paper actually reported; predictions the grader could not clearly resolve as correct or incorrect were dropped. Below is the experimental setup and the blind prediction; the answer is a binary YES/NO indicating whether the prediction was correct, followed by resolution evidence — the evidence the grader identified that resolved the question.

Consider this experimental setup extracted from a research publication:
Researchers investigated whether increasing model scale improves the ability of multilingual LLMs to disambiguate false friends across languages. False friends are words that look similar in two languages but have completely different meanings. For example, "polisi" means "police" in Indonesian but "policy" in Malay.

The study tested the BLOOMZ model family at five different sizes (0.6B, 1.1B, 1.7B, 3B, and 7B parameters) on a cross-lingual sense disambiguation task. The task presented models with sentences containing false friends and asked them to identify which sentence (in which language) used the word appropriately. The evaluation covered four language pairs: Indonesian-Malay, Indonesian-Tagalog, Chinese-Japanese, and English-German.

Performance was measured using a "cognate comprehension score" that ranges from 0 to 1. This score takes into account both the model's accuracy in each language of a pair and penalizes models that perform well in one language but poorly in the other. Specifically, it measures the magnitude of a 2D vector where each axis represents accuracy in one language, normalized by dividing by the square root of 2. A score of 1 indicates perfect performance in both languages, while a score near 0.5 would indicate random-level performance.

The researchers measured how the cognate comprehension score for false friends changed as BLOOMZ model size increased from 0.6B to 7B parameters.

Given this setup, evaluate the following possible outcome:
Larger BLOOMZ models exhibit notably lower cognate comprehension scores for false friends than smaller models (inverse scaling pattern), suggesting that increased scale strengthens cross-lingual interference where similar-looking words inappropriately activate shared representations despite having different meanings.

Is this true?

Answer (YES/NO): NO